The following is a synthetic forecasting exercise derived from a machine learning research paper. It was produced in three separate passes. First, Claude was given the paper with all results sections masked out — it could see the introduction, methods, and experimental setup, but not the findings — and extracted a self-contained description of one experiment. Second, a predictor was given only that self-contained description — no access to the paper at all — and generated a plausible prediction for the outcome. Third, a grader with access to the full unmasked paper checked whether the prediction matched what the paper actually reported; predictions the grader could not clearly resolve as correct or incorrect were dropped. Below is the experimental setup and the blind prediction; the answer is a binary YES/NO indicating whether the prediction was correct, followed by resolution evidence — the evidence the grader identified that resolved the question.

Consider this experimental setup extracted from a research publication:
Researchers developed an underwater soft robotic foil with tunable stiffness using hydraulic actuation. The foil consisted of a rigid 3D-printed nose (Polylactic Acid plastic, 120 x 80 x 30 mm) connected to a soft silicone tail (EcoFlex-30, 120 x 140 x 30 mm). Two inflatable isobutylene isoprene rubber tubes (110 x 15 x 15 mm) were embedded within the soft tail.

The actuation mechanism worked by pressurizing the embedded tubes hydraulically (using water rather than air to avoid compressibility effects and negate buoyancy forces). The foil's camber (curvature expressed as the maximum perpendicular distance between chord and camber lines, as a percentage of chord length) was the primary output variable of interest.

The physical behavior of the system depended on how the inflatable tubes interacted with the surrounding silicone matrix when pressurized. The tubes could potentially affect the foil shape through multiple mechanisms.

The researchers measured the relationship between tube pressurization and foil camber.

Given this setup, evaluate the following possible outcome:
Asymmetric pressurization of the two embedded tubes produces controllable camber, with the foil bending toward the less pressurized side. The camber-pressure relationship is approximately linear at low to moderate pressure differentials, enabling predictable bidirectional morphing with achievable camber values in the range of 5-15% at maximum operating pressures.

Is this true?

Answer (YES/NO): NO